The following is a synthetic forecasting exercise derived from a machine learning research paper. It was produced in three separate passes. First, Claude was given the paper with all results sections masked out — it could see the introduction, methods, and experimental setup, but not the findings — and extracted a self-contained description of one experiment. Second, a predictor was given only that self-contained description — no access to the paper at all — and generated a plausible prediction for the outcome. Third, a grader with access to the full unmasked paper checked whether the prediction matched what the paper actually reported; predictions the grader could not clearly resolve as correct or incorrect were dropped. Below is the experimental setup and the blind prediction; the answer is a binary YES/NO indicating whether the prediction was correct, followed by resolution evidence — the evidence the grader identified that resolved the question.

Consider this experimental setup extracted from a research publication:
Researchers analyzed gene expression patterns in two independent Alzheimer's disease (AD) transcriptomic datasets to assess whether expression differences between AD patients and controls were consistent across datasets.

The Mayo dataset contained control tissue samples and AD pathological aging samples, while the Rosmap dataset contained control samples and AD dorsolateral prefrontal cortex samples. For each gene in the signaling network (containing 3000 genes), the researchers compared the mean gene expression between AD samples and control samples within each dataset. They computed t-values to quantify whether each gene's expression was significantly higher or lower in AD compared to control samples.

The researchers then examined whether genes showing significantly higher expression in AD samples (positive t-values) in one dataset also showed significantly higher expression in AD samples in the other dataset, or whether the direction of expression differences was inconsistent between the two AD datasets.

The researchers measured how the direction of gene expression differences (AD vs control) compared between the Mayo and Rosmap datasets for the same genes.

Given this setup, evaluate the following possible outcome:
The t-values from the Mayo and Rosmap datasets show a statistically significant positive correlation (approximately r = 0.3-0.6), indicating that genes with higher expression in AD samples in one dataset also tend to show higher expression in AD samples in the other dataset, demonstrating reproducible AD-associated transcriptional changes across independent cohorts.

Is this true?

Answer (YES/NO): NO